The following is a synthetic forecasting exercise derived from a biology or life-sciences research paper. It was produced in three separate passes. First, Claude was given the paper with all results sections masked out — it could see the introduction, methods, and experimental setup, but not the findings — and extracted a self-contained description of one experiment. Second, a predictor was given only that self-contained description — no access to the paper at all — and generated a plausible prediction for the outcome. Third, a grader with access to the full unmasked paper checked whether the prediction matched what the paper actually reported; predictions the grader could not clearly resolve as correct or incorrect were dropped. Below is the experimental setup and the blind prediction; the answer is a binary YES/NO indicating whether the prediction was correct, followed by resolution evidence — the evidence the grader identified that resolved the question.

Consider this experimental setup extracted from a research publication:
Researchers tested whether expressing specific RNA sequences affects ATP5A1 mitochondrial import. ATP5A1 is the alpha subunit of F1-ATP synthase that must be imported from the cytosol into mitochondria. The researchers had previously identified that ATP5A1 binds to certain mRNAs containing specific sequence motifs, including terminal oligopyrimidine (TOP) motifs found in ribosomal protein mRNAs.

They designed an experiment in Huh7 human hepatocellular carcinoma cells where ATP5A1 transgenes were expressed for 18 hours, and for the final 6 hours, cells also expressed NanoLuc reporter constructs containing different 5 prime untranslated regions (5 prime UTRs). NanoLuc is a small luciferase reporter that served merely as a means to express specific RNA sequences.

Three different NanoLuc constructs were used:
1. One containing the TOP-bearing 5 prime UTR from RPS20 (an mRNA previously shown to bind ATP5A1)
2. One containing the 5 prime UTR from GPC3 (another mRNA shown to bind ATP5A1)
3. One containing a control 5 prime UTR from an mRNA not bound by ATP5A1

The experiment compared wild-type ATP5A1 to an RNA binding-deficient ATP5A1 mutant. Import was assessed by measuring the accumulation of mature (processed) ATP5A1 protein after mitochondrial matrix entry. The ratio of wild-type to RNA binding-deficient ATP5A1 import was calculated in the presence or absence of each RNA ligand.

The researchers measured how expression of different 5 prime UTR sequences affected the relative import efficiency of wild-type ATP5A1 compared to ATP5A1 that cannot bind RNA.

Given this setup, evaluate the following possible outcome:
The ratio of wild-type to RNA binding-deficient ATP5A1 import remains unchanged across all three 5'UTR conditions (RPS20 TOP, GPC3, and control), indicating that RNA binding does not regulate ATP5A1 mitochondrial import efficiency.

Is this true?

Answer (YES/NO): NO